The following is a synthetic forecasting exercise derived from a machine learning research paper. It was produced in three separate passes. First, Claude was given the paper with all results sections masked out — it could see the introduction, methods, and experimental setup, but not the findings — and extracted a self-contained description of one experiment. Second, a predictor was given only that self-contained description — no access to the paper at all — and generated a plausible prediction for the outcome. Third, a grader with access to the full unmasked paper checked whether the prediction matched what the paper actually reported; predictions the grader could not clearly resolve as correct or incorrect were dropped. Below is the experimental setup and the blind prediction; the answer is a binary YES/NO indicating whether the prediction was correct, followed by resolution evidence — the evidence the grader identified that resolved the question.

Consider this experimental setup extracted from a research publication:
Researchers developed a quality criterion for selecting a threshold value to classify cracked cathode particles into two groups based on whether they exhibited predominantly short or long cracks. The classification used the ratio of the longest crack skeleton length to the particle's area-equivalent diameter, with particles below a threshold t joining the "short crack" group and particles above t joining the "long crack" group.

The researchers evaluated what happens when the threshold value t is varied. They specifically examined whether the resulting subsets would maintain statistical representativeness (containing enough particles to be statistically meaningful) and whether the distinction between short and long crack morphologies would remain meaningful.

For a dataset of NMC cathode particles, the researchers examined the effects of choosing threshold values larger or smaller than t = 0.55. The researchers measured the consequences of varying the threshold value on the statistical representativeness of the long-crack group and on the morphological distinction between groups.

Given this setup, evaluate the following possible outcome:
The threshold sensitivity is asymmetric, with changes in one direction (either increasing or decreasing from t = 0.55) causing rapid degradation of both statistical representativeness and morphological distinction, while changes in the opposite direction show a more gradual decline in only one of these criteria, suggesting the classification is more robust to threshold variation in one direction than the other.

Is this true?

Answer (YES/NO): NO